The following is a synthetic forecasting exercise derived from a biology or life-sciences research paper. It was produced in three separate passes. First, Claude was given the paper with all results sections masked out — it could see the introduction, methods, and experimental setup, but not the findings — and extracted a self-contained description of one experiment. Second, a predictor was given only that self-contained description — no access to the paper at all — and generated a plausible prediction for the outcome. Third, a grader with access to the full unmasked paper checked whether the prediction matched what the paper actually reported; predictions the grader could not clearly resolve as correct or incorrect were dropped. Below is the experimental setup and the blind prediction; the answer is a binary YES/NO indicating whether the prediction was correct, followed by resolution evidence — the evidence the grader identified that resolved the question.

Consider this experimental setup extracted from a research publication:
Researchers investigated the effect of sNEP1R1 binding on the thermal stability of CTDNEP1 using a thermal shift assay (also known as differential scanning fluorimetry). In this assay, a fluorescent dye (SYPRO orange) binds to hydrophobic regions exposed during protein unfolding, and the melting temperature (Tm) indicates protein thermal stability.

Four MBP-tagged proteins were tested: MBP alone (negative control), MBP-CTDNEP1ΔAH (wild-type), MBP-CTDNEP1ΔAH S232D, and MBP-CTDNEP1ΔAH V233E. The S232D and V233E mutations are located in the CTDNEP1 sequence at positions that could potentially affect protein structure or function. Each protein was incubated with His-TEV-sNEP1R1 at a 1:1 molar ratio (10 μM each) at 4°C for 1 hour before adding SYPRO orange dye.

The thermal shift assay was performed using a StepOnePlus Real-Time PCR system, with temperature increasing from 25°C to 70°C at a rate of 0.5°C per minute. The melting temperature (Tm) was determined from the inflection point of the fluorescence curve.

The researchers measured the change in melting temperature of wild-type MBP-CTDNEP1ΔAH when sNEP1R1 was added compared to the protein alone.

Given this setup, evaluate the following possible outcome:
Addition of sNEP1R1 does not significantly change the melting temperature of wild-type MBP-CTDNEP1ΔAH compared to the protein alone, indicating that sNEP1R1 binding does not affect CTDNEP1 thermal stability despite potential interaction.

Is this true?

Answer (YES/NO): NO